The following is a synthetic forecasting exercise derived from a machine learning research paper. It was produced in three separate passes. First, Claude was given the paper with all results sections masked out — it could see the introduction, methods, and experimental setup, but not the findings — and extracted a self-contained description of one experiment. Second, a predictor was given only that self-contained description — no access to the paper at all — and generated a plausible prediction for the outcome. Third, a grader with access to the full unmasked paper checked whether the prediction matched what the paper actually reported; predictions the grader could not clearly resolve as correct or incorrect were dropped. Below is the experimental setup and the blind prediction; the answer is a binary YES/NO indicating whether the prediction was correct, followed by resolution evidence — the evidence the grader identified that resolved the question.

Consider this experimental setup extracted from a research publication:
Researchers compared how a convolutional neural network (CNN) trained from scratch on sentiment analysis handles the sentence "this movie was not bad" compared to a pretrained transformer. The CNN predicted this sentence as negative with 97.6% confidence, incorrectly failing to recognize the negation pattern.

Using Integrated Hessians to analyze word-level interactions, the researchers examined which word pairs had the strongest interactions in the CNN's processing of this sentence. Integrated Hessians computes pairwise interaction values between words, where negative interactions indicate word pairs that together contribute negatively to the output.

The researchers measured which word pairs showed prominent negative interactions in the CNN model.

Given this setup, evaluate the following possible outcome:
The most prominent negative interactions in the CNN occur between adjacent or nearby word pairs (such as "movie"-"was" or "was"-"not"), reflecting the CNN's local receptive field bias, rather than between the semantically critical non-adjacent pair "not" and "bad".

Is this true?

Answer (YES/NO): NO